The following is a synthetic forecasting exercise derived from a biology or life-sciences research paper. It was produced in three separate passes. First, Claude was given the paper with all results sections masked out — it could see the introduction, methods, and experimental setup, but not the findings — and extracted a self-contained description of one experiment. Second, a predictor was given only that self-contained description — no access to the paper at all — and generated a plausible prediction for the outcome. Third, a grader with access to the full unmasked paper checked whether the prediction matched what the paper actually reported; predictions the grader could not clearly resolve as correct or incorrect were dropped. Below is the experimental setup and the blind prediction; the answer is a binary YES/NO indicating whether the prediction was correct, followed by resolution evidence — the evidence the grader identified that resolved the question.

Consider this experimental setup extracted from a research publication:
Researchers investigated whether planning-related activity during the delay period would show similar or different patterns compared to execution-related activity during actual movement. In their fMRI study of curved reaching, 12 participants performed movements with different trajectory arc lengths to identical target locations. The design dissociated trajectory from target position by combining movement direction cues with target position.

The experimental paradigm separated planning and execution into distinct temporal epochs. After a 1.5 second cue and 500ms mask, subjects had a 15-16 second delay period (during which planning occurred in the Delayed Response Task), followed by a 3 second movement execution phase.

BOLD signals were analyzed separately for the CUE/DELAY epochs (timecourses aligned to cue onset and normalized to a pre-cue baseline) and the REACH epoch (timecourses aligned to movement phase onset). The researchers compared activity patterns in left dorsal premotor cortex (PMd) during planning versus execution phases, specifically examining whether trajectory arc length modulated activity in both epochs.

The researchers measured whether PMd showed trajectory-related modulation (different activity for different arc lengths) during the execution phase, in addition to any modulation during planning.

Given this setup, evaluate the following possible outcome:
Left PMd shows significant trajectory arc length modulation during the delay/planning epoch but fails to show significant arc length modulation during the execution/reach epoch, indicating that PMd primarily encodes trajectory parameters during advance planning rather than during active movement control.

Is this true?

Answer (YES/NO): NO